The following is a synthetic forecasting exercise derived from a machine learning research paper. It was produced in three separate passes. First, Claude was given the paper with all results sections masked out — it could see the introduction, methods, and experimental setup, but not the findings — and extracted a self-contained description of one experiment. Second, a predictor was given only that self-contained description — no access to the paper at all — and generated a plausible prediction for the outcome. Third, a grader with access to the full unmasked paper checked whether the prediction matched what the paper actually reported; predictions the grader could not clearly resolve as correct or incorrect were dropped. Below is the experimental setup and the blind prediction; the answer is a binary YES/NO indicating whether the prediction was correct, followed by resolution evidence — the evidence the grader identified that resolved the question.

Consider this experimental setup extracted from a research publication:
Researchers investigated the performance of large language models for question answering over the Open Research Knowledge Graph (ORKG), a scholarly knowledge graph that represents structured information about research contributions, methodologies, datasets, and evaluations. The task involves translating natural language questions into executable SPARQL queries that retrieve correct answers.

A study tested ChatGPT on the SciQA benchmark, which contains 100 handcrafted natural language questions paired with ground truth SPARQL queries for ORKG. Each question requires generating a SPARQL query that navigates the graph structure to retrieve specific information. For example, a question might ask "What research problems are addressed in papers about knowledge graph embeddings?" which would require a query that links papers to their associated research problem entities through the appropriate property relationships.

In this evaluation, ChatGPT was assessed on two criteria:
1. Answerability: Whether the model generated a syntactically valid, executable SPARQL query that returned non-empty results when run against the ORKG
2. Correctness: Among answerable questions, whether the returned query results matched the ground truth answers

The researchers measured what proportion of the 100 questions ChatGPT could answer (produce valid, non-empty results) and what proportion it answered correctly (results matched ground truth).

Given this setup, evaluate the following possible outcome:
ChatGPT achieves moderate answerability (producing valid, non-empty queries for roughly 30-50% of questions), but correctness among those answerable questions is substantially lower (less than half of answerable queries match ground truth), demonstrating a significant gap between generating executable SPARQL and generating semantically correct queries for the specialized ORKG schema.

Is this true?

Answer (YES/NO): NO